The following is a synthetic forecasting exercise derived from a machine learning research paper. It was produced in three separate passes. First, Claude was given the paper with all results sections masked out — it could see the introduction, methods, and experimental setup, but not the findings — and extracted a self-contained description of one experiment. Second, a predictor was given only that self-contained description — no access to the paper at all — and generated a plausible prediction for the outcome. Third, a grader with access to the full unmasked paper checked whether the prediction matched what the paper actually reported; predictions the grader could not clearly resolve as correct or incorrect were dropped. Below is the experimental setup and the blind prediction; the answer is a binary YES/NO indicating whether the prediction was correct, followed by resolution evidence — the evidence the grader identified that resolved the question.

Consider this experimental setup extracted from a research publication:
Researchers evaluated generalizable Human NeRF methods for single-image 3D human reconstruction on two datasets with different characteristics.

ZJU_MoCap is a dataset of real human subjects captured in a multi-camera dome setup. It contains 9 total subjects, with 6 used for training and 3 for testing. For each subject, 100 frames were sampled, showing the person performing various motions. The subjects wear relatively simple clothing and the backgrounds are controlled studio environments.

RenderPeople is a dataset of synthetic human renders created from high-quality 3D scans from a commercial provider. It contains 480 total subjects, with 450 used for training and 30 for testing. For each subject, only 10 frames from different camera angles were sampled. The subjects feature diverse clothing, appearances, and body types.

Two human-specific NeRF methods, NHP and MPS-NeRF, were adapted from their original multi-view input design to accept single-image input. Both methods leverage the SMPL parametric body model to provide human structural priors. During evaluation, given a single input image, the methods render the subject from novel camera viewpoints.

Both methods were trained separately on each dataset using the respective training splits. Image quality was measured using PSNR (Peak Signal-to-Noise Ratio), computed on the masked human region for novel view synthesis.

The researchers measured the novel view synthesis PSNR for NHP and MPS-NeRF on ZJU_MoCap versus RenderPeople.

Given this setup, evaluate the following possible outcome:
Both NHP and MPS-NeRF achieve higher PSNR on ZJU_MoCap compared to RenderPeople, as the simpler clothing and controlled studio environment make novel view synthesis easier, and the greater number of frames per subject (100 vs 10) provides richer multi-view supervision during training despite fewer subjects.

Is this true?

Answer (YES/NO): YES